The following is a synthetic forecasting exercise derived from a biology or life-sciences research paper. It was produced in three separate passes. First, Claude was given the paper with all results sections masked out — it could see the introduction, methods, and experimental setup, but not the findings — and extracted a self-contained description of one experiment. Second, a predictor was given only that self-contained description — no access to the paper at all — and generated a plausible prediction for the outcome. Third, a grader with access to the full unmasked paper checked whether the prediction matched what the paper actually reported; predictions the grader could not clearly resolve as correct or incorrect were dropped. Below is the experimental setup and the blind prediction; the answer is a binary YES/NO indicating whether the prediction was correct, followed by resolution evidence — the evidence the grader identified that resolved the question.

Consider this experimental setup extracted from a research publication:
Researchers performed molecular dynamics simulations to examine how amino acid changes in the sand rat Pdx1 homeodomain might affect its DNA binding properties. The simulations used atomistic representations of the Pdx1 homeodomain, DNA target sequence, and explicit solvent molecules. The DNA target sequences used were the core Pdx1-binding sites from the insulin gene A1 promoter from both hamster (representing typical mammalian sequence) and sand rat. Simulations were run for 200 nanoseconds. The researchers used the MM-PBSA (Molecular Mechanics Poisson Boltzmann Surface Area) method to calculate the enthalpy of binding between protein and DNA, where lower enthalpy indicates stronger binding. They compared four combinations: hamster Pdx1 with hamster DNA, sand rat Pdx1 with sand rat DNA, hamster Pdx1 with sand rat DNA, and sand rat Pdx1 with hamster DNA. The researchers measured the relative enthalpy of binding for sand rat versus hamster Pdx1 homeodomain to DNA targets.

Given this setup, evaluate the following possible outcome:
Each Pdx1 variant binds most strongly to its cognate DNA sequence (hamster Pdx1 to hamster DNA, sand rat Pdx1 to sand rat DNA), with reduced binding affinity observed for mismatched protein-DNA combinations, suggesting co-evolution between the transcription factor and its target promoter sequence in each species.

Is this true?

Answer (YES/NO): NO